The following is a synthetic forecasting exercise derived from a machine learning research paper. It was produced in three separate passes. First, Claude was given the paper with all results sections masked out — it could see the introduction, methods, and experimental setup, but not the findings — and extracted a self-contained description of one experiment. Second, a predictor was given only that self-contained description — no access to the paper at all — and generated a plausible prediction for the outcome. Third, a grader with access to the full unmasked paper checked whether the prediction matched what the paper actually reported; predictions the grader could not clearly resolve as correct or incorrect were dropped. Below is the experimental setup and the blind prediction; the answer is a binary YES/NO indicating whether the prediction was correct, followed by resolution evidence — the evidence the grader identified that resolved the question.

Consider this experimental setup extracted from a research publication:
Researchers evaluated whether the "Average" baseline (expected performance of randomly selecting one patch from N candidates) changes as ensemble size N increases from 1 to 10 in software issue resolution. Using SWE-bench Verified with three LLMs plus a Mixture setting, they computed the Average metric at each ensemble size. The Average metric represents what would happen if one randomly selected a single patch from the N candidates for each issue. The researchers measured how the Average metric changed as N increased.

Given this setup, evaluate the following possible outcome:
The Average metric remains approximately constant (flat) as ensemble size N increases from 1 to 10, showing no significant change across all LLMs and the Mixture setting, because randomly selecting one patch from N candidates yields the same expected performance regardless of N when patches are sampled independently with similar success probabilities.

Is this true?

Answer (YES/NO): YES